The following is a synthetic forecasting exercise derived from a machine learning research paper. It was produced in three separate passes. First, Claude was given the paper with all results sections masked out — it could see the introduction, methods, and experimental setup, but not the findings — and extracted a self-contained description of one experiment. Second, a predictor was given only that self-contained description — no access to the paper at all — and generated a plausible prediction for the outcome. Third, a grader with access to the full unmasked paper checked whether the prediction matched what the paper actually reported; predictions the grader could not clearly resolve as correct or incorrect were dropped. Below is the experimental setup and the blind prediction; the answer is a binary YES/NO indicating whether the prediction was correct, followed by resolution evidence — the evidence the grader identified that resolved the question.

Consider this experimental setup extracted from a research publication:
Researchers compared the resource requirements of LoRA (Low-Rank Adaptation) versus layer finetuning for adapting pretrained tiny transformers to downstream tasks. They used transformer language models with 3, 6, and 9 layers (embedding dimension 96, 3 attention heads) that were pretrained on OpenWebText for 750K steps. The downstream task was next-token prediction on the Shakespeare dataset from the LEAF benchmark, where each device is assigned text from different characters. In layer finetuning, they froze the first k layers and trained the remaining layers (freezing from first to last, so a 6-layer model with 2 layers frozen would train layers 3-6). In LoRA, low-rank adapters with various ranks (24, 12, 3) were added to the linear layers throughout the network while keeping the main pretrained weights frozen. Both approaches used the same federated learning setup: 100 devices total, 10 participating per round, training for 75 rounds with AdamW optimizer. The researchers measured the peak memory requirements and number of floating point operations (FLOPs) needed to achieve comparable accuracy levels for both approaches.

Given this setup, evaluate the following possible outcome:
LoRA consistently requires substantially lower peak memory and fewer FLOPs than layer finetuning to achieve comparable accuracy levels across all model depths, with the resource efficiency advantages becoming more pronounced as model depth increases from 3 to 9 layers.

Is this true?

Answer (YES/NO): NO